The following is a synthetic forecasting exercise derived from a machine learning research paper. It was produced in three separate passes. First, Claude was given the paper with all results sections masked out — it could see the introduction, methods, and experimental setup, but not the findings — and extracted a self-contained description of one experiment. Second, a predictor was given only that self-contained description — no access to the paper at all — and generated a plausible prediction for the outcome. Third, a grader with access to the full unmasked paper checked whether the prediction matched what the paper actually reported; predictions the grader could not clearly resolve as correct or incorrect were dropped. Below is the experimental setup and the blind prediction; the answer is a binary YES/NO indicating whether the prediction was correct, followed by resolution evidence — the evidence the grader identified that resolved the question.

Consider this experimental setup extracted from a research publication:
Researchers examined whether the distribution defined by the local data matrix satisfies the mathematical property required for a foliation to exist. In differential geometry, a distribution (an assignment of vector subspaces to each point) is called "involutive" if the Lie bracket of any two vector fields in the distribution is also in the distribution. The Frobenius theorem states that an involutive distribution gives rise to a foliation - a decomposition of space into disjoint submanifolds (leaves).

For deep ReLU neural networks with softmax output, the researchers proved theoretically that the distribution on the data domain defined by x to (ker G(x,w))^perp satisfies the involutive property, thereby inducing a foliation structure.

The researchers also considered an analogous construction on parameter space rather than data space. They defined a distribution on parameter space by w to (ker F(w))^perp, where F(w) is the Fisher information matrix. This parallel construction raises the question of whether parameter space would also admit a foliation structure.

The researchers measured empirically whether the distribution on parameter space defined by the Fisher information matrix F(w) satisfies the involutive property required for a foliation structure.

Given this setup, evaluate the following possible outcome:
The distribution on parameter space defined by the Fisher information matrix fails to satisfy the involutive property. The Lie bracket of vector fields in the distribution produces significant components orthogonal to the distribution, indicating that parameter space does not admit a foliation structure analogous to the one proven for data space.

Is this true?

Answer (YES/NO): YES